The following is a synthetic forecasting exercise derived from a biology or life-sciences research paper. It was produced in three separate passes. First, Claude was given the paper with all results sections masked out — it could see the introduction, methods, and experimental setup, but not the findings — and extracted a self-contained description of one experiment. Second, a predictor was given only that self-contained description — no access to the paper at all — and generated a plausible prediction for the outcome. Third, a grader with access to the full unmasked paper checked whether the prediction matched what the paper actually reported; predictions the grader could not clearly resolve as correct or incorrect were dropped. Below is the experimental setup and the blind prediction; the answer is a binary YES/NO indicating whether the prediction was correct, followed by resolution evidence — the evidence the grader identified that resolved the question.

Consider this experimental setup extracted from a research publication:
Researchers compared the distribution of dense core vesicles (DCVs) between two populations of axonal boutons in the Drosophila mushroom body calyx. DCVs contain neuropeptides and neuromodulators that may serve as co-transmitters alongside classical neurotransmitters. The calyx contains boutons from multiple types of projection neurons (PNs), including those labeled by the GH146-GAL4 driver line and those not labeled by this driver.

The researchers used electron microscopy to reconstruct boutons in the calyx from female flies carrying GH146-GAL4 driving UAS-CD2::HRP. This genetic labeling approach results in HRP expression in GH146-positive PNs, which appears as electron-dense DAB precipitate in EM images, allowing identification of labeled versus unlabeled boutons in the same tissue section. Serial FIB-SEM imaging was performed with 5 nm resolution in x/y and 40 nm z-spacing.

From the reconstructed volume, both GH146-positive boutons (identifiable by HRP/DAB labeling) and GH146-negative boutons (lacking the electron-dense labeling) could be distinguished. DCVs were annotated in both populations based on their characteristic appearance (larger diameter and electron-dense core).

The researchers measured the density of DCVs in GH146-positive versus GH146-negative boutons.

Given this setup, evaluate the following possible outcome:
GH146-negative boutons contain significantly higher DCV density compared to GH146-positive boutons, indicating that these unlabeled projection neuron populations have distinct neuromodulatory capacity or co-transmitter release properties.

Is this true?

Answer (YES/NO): NO